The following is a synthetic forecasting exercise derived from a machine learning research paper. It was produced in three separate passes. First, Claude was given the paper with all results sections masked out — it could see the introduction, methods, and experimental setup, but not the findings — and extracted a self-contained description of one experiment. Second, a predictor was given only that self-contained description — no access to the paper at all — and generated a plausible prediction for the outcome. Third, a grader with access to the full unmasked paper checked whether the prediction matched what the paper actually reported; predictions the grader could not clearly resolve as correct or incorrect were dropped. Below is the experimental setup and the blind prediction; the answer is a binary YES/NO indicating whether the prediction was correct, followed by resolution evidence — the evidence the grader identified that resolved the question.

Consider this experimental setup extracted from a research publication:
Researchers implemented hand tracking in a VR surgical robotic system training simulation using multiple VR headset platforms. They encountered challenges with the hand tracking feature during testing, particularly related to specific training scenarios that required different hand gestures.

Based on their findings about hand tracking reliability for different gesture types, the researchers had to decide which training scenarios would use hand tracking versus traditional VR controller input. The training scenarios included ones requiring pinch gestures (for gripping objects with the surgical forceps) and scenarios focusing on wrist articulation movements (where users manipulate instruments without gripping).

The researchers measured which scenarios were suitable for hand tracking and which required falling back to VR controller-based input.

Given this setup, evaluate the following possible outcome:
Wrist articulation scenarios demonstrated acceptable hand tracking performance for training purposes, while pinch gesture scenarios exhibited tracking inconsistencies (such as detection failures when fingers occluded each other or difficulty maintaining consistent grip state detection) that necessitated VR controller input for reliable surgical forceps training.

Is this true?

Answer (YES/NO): YES